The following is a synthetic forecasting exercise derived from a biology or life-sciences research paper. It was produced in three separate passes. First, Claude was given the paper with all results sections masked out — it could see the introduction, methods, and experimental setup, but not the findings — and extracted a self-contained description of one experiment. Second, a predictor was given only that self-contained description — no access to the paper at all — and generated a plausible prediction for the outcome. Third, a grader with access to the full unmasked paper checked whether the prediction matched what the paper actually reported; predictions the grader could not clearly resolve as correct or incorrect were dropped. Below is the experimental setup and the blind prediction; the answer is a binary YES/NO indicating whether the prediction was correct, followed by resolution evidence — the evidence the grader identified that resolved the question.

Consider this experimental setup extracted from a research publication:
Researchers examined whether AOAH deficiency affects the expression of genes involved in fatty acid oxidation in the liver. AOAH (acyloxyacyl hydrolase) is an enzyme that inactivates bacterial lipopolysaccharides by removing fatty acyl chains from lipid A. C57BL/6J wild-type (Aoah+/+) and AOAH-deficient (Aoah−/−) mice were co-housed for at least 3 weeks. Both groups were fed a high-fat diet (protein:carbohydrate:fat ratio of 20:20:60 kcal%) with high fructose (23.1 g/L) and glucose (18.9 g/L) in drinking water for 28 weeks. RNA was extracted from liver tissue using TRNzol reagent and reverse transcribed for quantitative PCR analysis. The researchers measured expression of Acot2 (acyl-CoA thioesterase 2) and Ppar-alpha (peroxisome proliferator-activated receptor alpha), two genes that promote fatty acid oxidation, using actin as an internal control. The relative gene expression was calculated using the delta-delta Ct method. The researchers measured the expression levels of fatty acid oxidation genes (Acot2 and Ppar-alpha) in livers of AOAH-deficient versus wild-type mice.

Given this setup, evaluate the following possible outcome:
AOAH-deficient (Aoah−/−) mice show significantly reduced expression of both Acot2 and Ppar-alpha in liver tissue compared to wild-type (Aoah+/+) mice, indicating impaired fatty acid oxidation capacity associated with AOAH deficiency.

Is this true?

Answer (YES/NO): YES